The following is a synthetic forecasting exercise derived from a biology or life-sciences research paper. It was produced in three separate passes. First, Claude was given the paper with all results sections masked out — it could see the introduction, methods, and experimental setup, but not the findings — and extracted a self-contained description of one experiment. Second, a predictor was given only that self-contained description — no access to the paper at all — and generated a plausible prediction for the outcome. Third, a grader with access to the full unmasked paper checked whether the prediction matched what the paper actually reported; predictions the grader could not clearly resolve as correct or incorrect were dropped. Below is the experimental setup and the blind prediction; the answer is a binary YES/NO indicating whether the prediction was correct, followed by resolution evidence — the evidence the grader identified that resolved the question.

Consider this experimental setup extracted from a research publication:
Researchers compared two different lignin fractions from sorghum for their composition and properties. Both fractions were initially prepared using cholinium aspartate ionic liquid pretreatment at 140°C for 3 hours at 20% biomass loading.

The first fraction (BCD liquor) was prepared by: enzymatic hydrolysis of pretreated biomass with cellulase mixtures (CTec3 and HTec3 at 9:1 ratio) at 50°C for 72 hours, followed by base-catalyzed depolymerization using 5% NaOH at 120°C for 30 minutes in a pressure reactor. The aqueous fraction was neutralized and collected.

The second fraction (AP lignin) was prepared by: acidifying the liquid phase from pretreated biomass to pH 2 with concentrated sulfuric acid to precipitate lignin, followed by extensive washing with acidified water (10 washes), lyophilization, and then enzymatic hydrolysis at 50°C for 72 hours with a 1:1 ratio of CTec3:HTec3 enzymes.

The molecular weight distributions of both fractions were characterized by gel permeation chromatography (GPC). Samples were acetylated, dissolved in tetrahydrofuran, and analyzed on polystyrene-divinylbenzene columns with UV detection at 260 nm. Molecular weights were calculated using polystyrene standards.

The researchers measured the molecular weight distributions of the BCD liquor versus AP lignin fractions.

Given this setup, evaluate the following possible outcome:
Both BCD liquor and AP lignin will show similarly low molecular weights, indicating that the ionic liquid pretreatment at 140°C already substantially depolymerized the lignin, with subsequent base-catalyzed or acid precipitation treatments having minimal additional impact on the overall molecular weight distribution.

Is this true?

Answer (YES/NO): NO